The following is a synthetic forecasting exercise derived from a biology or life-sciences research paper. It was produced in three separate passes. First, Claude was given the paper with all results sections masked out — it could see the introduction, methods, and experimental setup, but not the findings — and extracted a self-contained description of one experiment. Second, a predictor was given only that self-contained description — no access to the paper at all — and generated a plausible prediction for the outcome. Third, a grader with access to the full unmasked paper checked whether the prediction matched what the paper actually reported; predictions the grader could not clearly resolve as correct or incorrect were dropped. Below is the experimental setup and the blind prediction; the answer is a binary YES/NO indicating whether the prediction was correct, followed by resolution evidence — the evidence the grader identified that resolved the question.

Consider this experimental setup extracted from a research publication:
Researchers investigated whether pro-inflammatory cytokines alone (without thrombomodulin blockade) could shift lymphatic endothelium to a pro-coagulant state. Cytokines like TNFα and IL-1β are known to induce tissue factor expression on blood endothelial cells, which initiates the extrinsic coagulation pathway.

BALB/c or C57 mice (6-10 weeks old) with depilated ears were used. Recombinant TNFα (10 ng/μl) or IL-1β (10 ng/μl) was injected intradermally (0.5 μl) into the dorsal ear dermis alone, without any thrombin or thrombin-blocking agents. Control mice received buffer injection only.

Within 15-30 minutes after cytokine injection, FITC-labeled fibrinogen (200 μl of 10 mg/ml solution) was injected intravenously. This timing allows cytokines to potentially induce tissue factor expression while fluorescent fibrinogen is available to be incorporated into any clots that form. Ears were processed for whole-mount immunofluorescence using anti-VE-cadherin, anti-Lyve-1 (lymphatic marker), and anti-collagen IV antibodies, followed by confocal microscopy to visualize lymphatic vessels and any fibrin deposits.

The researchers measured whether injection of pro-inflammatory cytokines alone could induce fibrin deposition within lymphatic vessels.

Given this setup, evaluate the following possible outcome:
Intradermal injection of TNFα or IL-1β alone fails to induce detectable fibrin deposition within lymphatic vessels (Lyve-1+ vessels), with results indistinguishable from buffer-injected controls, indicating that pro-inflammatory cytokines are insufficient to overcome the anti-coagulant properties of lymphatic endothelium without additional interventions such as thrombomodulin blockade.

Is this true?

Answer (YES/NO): NO